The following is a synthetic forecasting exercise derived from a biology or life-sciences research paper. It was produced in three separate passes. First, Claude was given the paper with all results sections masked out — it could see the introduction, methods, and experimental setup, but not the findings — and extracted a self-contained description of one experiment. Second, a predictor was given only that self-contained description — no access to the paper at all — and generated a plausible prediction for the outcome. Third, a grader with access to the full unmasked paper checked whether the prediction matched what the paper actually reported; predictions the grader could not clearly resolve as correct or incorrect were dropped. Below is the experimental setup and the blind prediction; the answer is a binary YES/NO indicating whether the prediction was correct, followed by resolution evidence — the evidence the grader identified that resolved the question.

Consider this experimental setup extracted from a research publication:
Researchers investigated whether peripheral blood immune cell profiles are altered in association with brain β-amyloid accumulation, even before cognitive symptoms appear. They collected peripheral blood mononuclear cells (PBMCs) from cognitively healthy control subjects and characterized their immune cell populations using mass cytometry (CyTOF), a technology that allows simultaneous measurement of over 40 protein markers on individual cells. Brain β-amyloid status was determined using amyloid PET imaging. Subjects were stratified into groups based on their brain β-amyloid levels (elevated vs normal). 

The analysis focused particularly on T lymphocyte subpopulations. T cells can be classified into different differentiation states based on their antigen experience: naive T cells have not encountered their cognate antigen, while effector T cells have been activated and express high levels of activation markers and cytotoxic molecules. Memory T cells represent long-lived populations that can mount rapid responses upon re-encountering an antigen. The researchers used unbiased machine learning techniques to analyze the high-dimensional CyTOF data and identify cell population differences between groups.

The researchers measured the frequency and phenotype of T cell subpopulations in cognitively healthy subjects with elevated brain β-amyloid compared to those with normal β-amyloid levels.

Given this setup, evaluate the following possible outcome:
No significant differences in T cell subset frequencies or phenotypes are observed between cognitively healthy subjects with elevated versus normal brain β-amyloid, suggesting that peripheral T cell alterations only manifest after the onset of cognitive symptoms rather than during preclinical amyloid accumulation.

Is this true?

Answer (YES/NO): NO